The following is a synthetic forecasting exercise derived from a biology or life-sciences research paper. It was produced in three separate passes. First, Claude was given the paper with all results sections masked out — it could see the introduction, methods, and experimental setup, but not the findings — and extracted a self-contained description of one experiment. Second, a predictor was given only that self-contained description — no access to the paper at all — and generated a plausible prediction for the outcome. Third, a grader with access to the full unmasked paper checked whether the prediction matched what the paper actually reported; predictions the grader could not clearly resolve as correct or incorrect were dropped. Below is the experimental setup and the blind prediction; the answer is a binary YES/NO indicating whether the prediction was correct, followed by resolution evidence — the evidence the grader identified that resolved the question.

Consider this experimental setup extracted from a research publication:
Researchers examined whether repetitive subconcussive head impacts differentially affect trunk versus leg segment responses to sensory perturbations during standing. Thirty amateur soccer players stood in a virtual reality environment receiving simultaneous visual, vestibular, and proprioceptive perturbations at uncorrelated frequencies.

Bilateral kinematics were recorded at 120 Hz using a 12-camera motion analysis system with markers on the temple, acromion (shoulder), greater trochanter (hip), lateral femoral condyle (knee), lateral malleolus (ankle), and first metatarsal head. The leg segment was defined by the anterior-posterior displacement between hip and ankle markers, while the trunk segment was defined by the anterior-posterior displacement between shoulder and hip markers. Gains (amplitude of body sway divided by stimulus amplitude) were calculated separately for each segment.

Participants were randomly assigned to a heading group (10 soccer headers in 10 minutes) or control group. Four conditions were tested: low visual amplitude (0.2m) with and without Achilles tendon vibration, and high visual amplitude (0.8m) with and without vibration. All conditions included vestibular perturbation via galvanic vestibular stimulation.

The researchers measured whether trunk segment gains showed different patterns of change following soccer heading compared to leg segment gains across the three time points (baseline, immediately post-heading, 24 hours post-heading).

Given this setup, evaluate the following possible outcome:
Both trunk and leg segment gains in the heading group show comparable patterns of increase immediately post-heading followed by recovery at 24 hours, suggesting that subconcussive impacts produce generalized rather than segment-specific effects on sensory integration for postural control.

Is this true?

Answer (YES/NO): NO